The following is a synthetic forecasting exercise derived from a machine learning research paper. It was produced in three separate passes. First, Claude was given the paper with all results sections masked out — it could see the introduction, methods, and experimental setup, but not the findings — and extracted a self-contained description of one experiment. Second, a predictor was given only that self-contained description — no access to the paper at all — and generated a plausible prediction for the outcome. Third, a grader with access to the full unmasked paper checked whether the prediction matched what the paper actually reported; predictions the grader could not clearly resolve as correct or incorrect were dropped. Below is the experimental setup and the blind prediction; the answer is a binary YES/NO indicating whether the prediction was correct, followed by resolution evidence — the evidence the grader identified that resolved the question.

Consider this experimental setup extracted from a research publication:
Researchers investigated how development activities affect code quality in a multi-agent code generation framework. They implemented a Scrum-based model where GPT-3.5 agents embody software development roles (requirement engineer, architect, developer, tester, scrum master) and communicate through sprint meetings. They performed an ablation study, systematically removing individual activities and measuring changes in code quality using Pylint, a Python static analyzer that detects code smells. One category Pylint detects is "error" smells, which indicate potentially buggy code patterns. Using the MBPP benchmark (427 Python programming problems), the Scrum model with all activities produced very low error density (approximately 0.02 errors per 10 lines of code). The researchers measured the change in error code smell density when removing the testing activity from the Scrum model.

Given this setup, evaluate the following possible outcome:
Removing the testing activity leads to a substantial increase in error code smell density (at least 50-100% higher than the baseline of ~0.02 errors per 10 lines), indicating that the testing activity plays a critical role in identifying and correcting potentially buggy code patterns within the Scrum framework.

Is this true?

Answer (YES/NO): YES